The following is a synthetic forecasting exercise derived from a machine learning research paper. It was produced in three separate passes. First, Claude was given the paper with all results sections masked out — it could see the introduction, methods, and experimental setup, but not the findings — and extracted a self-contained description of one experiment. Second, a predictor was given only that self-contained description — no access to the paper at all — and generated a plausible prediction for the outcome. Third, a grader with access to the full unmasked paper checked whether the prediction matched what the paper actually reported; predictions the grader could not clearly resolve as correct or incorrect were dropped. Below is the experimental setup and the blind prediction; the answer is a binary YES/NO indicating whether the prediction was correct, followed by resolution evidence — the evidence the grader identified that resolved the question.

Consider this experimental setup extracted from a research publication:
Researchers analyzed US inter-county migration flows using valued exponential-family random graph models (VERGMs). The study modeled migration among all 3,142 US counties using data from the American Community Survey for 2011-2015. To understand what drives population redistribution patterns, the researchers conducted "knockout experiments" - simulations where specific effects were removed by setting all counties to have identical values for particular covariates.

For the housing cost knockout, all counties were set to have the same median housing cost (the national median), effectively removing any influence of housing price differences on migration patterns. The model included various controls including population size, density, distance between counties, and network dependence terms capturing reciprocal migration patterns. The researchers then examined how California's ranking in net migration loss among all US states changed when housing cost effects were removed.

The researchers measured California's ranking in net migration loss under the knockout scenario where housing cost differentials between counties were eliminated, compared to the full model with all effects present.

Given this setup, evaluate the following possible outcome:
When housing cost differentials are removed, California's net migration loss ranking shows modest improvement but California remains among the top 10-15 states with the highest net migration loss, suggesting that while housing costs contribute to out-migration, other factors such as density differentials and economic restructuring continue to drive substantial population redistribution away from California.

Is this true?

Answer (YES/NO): NO